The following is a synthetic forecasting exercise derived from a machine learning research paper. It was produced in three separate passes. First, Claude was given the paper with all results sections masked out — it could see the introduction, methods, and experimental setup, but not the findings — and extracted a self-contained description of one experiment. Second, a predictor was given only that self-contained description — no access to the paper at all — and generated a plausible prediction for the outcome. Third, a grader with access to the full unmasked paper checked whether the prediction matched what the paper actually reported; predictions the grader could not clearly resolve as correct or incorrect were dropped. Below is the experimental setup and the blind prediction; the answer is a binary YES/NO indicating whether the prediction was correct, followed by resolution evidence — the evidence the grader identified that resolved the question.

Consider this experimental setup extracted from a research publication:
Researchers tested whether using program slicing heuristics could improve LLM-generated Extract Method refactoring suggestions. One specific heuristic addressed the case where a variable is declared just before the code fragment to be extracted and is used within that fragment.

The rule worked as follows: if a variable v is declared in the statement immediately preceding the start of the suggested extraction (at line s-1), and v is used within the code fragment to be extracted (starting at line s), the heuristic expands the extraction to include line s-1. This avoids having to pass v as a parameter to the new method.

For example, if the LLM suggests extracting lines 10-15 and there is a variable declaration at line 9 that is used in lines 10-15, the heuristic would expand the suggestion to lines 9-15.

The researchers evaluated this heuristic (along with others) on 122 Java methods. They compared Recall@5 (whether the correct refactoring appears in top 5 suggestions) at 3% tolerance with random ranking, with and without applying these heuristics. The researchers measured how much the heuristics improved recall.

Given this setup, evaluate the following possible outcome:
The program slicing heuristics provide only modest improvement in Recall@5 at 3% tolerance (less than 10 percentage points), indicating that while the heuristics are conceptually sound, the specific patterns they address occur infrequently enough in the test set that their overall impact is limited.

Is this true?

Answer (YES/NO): NO